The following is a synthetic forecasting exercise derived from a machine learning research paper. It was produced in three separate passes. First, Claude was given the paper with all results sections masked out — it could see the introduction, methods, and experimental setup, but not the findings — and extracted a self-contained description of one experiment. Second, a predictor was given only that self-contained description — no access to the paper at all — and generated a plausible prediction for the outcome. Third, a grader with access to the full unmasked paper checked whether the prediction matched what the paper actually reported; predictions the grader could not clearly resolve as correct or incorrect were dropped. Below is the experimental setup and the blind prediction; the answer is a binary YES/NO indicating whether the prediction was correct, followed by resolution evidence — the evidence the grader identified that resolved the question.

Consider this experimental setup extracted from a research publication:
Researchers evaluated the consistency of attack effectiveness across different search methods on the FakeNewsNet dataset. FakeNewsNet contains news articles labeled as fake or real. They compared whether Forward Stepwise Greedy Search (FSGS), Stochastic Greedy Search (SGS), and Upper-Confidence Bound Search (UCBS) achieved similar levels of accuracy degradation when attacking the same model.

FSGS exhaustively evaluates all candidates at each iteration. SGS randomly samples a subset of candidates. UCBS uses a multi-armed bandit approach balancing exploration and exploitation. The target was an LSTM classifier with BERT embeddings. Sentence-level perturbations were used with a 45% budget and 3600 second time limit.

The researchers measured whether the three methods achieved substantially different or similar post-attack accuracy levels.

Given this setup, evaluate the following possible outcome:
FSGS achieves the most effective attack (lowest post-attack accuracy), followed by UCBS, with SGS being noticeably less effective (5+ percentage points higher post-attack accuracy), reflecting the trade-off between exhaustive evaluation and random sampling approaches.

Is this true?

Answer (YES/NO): NO